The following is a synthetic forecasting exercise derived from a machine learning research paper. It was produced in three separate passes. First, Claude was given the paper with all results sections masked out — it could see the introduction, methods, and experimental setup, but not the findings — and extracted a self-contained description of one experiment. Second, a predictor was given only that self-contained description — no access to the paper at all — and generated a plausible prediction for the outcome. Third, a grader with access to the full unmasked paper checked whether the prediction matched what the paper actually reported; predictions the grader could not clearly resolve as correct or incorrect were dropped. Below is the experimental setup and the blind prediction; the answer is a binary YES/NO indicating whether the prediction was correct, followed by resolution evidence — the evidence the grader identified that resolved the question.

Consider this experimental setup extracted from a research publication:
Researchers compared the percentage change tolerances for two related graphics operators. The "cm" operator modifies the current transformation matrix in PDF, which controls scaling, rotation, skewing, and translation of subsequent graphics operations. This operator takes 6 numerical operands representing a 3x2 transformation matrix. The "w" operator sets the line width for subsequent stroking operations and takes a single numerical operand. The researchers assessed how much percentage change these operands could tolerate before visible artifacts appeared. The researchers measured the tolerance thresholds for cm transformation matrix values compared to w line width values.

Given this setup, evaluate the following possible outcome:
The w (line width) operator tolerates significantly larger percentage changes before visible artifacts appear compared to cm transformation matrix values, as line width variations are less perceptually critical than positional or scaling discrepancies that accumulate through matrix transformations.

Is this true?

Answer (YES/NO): YES